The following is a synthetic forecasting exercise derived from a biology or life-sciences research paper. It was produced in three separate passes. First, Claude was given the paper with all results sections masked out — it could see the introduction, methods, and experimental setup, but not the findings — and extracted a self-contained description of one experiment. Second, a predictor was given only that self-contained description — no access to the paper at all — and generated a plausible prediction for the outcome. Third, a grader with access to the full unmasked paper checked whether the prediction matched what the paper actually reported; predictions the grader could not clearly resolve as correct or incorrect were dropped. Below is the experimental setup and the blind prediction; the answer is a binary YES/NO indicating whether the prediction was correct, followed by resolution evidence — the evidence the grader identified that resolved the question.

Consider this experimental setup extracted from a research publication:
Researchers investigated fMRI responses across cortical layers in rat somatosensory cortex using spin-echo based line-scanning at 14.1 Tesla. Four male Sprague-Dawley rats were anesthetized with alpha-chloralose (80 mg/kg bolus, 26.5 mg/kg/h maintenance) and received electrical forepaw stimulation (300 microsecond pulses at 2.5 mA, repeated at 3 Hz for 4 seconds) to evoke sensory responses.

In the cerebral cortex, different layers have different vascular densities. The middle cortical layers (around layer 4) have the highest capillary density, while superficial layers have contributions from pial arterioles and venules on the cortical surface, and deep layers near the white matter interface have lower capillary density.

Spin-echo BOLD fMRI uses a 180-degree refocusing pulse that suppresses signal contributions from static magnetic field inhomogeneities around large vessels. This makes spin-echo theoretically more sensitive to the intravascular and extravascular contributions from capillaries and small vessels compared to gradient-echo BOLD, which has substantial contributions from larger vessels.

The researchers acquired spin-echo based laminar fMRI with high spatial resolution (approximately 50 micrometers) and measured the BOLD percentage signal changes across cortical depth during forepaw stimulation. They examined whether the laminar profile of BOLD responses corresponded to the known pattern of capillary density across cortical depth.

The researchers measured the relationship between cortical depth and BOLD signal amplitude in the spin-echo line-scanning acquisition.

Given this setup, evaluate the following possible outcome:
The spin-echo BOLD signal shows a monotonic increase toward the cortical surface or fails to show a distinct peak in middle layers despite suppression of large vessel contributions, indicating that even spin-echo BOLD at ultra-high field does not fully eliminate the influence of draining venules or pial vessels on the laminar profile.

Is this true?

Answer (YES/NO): NO